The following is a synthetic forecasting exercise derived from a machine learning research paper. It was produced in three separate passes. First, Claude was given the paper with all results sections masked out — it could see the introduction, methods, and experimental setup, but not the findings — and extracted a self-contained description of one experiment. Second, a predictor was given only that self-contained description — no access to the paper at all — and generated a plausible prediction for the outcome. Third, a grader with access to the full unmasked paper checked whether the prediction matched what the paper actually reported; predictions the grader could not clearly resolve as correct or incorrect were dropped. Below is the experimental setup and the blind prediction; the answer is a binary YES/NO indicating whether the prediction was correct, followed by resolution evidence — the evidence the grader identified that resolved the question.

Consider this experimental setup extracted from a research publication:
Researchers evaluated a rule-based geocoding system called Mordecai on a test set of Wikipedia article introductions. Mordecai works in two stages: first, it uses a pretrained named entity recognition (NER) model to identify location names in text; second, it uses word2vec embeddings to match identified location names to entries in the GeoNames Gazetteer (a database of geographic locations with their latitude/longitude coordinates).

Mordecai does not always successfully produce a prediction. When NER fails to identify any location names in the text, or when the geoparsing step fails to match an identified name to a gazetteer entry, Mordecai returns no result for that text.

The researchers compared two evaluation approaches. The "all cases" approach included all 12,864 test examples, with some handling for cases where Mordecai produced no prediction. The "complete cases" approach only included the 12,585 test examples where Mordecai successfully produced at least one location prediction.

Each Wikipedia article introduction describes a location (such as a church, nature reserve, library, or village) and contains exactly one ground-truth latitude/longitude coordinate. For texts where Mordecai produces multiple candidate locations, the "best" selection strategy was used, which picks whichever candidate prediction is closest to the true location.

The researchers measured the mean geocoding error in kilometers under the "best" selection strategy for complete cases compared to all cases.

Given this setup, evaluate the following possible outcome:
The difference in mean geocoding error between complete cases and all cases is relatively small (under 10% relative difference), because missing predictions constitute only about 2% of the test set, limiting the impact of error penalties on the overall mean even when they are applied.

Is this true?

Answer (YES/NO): NO